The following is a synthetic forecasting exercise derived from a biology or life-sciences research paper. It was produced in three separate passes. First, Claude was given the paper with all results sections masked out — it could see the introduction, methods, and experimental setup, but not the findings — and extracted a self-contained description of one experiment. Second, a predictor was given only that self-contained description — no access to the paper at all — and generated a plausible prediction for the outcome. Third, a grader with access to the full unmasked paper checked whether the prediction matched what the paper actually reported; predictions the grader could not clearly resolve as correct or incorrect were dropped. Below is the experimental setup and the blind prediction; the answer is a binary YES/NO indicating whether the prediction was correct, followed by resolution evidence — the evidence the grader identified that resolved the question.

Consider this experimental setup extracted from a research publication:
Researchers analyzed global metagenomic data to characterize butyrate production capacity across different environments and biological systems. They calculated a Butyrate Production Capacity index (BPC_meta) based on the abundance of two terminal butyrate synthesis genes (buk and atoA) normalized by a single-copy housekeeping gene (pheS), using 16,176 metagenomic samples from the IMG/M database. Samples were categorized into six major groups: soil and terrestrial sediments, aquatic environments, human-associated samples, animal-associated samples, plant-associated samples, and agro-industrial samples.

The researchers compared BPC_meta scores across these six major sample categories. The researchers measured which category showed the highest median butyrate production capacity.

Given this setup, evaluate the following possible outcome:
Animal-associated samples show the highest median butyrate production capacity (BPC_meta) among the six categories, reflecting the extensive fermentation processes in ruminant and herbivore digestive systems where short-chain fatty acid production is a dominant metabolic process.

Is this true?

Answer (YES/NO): NO